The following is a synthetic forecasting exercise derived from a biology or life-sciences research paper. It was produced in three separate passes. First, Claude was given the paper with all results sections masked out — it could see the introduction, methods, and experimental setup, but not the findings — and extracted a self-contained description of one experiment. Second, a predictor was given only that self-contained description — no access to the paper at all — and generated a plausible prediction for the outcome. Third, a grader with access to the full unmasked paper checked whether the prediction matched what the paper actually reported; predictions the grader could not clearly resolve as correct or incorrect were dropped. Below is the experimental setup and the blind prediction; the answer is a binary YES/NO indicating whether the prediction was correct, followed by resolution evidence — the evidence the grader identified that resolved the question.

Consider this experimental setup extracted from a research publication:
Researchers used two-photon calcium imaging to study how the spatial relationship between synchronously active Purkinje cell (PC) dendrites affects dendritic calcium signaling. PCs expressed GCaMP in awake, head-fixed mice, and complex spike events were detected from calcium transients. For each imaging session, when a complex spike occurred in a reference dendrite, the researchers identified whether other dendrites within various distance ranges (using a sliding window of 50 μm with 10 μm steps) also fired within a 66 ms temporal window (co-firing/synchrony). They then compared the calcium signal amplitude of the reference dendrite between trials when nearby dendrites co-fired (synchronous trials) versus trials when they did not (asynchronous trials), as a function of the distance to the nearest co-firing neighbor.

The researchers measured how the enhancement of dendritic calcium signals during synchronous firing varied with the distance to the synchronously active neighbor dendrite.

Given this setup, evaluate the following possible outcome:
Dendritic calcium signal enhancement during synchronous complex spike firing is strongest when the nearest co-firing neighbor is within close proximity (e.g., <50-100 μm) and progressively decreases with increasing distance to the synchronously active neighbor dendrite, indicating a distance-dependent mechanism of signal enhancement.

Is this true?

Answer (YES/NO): YES